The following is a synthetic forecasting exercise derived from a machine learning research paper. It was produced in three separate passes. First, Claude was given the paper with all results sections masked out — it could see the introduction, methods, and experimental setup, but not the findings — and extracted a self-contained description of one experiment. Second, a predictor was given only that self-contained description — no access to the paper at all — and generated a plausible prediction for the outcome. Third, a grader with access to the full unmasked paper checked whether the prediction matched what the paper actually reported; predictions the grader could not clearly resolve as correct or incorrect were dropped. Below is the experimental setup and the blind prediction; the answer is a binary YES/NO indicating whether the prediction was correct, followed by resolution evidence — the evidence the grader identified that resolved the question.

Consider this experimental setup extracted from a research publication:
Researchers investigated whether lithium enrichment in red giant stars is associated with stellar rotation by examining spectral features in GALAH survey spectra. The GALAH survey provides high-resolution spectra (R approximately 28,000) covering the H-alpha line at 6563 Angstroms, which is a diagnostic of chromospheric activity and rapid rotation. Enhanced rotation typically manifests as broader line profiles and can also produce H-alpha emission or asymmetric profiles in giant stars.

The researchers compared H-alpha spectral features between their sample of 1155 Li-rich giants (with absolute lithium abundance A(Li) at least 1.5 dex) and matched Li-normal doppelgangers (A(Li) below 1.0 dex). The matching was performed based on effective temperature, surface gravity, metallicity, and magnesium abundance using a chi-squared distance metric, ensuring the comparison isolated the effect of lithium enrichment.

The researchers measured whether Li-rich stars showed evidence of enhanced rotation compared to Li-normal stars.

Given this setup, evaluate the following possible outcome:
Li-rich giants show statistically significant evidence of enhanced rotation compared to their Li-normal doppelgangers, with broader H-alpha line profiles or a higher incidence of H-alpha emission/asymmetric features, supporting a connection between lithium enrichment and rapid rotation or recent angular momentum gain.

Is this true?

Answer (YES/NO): YES